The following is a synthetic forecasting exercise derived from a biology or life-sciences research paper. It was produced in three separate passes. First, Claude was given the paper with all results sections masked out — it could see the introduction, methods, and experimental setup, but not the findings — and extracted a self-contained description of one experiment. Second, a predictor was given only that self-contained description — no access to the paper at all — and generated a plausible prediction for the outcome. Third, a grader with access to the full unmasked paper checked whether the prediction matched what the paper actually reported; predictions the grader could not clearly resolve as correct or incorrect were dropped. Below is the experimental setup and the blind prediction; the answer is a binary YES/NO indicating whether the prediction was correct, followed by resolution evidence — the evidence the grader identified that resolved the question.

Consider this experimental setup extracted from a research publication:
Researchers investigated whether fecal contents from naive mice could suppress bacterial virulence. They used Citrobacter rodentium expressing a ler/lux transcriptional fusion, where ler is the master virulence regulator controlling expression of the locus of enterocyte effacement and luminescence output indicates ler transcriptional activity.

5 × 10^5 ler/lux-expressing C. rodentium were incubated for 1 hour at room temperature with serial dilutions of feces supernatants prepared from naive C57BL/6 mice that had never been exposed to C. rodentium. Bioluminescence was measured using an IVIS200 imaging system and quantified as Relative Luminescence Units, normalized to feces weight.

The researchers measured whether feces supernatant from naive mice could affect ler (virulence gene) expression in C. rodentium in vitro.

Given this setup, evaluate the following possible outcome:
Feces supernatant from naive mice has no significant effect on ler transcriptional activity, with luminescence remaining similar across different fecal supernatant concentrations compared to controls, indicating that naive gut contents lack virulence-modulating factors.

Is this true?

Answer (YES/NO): NO